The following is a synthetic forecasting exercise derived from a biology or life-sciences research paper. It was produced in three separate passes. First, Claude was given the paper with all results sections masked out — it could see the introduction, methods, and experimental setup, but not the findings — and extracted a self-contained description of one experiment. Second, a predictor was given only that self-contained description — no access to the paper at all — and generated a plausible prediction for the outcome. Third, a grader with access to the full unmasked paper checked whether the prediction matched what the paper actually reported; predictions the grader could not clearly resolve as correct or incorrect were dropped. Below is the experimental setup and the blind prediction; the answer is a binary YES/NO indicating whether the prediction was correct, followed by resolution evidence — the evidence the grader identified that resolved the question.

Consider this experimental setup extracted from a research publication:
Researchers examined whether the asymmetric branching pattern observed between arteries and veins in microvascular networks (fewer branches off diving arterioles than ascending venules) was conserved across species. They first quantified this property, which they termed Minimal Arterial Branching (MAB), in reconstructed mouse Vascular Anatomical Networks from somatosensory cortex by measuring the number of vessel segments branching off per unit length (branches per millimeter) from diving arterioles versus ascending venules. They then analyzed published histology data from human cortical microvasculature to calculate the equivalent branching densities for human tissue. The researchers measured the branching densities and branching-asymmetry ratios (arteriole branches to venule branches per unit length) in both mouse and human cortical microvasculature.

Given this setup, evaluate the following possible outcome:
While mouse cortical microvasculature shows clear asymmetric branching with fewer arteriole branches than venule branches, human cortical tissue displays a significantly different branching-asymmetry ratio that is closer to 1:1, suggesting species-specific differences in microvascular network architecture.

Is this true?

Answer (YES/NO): NO